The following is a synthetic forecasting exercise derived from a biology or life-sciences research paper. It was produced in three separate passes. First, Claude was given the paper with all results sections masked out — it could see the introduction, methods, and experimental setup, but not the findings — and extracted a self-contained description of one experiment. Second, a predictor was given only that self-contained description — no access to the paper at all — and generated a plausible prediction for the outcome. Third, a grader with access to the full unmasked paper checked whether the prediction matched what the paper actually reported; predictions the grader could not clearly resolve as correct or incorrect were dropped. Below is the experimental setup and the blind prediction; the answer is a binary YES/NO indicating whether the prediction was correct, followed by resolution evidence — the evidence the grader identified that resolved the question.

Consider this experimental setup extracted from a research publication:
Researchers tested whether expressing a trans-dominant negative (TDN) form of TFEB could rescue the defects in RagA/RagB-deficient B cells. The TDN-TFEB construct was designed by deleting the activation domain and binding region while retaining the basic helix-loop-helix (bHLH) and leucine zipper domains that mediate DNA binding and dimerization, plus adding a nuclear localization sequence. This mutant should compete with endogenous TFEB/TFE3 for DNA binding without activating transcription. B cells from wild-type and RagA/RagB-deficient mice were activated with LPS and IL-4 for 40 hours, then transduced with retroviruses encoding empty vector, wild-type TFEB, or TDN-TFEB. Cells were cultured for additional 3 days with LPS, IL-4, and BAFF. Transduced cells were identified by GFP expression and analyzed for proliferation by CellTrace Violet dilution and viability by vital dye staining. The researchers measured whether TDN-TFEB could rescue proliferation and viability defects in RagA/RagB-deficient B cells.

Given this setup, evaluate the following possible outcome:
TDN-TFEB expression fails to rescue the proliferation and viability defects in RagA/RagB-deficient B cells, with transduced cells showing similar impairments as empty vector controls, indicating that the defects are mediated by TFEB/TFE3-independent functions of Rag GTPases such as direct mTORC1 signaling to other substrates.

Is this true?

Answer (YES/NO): NO